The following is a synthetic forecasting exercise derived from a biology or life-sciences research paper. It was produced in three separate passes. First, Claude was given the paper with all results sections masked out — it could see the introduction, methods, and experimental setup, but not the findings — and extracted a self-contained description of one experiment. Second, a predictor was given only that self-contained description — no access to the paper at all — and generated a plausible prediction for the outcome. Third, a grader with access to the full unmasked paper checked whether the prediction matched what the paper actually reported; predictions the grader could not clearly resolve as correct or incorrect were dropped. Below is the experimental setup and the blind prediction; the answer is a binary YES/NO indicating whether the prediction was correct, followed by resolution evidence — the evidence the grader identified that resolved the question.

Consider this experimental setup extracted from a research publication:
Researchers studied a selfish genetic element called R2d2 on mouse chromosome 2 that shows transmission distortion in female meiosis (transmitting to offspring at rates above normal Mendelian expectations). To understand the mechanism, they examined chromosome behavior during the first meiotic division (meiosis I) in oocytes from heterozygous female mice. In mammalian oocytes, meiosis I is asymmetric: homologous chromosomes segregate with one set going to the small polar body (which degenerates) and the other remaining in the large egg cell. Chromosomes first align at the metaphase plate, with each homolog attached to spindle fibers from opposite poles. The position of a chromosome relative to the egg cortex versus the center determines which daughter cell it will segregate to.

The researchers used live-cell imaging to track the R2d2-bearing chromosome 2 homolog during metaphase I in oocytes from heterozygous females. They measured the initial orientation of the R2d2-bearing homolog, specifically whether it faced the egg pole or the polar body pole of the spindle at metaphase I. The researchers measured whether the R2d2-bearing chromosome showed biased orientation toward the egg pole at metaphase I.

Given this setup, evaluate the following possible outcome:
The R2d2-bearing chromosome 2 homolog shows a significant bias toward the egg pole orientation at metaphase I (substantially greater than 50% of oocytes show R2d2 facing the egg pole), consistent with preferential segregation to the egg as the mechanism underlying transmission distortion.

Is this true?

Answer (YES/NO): NO